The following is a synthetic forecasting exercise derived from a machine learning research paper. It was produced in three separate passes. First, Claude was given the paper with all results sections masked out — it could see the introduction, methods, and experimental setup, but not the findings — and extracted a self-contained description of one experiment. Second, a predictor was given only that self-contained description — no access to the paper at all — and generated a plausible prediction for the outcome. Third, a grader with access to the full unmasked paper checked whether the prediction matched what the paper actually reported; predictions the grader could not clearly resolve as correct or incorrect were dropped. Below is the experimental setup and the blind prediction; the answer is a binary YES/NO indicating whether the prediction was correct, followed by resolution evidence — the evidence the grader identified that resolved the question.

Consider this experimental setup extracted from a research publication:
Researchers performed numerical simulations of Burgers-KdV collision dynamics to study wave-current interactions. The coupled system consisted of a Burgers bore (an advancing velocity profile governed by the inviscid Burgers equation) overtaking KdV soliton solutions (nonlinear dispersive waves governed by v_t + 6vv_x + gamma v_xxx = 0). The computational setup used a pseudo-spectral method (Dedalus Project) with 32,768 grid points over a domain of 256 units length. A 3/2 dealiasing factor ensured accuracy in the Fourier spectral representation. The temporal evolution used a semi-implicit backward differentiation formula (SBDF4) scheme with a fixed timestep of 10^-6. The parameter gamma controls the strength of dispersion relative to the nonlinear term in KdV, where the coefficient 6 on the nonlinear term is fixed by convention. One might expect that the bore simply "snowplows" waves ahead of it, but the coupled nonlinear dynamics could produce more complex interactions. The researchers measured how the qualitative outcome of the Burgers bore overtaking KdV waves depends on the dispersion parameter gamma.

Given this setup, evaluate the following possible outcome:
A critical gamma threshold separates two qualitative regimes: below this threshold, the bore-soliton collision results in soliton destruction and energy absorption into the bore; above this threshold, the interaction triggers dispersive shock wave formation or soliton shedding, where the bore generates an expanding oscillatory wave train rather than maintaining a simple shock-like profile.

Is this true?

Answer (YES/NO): NO